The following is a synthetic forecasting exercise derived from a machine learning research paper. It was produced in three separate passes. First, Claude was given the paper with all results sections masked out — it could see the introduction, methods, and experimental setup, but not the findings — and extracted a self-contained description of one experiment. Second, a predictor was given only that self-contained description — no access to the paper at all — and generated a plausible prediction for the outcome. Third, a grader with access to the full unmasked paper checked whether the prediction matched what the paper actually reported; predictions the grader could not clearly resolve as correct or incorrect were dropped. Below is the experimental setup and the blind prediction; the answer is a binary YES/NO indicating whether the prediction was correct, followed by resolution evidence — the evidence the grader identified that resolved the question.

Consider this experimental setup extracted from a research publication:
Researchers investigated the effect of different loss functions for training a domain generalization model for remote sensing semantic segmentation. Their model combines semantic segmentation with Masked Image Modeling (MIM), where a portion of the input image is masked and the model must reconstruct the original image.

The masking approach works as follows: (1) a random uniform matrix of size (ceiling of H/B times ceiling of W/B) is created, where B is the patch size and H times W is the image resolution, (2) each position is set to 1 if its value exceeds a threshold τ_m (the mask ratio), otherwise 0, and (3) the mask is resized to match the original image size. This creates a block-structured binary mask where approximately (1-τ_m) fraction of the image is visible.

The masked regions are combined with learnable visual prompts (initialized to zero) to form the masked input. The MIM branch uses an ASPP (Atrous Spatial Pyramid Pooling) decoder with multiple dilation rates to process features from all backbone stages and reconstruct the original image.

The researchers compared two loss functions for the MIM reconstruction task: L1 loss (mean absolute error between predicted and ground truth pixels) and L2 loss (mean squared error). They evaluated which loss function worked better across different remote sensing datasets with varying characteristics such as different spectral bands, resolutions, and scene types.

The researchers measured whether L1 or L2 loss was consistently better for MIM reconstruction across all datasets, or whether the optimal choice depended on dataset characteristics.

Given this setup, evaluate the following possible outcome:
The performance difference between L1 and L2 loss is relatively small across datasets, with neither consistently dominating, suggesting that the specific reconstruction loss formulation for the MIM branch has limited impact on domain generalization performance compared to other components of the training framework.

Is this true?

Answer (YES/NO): NO